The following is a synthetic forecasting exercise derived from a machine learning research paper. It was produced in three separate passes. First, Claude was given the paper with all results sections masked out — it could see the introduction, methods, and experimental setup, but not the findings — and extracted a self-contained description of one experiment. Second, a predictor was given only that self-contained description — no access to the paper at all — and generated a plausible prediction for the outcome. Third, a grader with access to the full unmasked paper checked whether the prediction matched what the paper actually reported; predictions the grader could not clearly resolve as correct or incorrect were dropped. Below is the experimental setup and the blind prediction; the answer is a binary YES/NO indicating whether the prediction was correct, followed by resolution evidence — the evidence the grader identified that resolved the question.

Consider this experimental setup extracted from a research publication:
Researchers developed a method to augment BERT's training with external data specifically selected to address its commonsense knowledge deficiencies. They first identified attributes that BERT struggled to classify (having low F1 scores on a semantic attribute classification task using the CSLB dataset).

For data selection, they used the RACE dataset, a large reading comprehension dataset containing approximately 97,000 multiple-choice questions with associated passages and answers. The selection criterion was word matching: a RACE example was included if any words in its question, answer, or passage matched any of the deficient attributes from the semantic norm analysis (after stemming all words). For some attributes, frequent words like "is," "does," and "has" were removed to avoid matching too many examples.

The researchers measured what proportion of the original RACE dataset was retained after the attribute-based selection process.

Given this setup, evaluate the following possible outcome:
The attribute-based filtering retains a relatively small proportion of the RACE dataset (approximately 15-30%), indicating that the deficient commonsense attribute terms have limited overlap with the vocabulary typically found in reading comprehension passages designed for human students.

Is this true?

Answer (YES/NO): NO